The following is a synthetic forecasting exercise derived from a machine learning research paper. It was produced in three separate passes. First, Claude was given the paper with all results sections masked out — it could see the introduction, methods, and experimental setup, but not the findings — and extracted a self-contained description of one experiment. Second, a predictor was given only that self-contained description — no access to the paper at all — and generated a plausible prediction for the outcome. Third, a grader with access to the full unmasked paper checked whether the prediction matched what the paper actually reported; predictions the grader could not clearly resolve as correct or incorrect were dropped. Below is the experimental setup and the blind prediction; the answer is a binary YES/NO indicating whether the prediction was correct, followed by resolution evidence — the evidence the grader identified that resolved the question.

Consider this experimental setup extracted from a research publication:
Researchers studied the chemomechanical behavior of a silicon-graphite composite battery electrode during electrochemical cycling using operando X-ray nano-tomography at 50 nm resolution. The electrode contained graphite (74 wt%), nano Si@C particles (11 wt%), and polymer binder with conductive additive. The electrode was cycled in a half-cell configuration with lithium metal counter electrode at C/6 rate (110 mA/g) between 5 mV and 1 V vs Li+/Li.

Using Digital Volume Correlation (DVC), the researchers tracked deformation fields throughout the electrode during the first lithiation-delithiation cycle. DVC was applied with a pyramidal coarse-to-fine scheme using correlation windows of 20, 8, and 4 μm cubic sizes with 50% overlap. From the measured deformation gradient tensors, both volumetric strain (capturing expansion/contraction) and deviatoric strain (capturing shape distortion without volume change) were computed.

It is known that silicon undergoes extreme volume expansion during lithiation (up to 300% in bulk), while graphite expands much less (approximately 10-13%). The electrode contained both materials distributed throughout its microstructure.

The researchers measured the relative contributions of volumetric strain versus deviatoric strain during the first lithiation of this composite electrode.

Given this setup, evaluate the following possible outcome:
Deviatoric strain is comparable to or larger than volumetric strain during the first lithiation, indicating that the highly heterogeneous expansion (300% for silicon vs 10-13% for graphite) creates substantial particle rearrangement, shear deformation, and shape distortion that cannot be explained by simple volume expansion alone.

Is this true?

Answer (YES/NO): NO